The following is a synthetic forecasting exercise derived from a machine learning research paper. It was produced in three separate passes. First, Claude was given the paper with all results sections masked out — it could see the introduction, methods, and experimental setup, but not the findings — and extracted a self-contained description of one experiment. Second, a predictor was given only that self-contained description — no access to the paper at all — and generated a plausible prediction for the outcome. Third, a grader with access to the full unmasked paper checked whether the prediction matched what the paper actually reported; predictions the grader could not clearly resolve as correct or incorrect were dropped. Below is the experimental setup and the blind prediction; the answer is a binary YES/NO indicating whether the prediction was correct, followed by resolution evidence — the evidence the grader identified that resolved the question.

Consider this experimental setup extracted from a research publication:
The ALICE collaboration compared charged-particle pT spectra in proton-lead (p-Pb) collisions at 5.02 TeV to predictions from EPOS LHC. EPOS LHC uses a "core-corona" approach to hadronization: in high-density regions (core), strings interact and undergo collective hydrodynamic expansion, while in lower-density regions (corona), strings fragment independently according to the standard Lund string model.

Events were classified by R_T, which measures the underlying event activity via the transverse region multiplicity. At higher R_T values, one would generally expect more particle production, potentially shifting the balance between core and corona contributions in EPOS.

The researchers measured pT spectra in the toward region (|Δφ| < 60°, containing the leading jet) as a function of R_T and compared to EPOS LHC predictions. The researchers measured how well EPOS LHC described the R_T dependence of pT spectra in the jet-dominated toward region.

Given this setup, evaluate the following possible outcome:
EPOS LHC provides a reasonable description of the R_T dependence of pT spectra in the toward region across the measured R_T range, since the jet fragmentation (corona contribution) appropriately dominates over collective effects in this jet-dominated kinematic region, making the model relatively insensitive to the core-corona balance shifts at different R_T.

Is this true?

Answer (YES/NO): NO